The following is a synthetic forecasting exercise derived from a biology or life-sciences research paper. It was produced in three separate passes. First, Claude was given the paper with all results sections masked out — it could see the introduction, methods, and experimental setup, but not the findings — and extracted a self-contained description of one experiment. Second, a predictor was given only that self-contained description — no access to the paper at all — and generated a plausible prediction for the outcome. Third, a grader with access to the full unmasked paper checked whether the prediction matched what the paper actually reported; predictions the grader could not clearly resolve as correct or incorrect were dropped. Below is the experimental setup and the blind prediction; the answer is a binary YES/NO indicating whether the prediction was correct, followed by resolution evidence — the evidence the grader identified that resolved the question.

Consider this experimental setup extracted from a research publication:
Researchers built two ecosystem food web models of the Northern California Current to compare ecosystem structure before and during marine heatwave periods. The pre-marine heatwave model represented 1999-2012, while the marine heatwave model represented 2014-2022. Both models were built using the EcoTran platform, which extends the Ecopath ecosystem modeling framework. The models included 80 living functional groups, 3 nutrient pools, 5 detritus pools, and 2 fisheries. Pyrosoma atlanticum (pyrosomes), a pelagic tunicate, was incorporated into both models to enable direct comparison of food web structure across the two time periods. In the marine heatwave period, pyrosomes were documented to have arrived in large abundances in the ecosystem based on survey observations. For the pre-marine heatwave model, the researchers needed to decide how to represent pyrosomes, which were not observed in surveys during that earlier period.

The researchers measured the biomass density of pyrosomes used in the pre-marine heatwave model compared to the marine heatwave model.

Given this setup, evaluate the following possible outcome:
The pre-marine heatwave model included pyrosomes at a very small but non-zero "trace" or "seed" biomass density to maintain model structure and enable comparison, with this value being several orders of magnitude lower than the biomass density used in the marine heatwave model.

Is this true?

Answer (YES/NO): YES